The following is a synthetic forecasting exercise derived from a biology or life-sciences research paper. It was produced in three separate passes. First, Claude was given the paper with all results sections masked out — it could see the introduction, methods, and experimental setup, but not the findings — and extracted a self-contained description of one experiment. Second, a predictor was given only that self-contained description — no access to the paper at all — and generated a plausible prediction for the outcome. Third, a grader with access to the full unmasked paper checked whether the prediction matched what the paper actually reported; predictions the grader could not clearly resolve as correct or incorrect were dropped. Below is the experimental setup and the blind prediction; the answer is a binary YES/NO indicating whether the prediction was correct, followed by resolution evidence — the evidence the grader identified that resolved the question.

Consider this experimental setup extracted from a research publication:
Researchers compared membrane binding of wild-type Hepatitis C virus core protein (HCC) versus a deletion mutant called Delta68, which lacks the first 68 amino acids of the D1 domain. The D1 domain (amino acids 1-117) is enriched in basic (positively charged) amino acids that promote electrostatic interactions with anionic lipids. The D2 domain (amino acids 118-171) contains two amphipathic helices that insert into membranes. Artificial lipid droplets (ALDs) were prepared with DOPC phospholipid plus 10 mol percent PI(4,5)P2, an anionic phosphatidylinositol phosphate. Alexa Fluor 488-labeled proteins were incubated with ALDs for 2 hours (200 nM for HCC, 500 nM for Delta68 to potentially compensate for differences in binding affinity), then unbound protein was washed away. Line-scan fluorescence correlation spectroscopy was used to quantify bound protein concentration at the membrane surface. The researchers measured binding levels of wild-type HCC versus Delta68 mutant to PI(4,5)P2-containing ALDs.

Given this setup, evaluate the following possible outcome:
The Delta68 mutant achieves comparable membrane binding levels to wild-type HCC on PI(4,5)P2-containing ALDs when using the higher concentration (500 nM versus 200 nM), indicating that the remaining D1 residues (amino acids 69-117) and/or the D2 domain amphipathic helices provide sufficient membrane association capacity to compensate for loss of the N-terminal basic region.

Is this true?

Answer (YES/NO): NO